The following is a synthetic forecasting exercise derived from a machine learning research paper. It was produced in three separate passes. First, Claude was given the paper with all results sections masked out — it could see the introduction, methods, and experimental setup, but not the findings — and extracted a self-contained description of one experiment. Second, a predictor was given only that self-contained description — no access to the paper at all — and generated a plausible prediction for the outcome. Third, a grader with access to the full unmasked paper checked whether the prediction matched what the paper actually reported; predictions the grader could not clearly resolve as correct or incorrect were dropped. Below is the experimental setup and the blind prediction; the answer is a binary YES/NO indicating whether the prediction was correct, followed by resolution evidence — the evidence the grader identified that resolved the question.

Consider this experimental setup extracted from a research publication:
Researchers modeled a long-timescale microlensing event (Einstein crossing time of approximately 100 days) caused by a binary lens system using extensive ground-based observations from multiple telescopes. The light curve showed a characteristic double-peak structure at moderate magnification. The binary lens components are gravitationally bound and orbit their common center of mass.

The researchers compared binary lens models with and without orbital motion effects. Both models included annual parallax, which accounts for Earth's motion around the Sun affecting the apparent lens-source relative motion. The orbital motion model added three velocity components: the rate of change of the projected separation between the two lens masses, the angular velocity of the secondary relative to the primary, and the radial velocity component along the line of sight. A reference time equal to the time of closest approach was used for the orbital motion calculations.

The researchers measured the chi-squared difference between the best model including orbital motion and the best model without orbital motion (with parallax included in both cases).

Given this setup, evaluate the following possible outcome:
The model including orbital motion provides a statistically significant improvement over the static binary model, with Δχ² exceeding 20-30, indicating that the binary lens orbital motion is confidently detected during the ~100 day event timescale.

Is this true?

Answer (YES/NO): YES